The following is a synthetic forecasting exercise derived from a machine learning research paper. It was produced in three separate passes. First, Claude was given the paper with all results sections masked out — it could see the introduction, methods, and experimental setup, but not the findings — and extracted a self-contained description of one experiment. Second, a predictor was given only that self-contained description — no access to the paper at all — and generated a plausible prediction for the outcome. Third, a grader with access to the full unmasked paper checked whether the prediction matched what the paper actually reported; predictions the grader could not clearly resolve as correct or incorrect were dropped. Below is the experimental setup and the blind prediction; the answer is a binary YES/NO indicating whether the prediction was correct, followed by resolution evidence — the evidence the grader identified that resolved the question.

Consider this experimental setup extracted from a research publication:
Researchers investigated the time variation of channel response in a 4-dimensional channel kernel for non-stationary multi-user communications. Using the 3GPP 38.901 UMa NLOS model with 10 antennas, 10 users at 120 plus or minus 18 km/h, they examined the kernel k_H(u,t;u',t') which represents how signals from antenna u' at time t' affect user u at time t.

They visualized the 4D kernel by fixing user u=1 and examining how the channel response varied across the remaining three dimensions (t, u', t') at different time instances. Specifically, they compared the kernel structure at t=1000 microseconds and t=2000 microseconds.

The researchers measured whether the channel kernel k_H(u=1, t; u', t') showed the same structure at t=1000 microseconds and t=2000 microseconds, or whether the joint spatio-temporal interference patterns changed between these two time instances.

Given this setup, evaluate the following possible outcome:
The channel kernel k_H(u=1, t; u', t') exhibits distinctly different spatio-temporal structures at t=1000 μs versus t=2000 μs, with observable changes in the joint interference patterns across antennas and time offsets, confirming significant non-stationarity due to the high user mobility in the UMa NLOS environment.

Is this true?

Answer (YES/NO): YES